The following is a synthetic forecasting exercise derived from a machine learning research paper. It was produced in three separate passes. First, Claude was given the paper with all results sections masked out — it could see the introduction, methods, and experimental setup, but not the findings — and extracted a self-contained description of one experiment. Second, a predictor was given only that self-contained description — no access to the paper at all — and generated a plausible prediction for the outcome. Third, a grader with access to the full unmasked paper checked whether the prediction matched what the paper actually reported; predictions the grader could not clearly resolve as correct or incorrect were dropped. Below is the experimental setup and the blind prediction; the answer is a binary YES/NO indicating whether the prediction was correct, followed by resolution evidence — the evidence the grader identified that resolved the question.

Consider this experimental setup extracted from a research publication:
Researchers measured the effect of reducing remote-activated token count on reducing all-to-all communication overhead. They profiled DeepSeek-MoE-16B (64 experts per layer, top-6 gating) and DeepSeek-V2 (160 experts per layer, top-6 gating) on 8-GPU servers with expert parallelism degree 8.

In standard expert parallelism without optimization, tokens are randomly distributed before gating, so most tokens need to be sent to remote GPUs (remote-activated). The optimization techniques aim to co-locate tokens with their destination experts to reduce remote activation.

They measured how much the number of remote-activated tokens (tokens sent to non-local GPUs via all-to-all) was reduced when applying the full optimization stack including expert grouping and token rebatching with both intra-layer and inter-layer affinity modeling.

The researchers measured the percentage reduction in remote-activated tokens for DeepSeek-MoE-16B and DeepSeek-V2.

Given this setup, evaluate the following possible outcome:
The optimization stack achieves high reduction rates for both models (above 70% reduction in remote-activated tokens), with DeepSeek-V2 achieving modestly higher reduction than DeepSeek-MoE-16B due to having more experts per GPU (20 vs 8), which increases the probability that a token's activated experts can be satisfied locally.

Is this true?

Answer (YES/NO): NO